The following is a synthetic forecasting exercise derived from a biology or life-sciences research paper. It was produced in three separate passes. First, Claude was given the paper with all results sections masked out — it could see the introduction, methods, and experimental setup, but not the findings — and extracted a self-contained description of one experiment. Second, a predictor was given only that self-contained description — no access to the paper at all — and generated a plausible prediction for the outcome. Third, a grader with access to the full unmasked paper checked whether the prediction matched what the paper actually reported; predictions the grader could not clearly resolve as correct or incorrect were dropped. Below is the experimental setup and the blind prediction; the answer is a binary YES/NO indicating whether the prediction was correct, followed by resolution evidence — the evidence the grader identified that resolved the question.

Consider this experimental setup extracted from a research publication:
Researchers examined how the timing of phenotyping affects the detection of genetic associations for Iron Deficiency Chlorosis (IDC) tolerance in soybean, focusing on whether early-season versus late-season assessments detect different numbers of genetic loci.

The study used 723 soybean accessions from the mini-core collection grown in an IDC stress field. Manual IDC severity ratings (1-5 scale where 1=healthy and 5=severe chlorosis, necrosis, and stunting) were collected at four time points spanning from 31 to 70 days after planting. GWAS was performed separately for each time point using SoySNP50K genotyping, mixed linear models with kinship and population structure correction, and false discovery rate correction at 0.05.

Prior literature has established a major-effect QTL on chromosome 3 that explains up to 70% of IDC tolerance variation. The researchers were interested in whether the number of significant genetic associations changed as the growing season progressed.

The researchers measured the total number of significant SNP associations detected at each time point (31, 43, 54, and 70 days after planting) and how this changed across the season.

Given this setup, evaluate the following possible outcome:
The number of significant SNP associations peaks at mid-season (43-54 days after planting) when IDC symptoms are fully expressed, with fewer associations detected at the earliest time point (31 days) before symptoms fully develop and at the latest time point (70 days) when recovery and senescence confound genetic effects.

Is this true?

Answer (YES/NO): NO